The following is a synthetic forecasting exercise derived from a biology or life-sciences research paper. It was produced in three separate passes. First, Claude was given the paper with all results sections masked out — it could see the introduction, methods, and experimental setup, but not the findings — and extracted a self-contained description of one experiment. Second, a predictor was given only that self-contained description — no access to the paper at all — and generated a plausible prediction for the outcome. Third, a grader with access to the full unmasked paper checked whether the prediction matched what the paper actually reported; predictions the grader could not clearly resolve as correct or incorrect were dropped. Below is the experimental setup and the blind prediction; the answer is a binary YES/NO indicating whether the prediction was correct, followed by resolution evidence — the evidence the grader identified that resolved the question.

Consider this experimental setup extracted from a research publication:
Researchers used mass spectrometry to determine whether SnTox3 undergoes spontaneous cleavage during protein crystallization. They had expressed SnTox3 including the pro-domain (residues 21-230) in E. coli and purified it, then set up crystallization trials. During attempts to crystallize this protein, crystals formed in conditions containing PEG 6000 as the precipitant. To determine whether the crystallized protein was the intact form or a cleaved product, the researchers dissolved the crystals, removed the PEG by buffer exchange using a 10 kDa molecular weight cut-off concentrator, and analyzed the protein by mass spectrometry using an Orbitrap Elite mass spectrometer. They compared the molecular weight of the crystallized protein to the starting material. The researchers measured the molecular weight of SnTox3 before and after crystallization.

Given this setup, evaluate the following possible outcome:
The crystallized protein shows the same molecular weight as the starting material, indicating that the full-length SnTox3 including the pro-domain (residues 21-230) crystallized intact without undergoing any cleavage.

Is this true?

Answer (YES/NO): NO